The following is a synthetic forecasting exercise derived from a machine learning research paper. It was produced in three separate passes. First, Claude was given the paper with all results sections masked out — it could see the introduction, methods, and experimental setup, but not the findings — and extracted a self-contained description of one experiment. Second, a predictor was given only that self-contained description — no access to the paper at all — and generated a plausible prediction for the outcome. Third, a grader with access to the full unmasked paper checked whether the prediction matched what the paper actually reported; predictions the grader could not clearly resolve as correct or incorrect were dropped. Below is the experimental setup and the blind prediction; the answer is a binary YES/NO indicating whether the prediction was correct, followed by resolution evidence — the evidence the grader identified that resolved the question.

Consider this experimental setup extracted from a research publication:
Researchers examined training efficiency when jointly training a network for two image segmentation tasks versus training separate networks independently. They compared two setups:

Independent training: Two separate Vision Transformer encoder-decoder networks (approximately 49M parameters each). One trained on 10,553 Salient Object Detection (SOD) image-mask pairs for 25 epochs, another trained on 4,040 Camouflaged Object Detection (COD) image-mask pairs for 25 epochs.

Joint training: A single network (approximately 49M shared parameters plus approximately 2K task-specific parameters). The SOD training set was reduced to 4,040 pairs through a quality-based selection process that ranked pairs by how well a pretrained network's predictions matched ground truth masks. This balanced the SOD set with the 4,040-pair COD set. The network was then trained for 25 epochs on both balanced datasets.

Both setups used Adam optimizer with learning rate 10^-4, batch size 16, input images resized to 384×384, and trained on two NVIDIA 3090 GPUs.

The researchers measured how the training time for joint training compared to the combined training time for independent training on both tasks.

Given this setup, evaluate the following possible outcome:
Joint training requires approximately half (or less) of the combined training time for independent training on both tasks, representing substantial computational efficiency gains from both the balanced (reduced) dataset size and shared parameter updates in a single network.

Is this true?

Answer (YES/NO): YES